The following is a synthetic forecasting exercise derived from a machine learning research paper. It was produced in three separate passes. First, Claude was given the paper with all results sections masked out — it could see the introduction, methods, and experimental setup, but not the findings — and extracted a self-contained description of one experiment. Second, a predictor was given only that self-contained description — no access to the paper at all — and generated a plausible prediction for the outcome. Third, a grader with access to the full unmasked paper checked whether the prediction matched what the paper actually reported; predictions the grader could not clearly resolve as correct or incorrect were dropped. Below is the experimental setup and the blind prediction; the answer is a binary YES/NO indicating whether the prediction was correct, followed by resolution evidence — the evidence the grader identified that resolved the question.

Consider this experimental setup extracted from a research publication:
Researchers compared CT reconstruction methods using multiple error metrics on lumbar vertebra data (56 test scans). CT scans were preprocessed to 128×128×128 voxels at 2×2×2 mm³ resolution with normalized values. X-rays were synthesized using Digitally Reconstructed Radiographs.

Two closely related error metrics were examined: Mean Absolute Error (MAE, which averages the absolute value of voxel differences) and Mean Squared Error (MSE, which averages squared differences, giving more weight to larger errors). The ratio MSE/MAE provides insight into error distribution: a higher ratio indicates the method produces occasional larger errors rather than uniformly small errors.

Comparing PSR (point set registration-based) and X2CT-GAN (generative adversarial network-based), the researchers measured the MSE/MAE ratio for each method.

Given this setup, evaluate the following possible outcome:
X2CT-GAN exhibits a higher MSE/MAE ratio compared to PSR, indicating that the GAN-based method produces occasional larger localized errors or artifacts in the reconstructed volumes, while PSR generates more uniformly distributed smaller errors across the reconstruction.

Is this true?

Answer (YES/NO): NO